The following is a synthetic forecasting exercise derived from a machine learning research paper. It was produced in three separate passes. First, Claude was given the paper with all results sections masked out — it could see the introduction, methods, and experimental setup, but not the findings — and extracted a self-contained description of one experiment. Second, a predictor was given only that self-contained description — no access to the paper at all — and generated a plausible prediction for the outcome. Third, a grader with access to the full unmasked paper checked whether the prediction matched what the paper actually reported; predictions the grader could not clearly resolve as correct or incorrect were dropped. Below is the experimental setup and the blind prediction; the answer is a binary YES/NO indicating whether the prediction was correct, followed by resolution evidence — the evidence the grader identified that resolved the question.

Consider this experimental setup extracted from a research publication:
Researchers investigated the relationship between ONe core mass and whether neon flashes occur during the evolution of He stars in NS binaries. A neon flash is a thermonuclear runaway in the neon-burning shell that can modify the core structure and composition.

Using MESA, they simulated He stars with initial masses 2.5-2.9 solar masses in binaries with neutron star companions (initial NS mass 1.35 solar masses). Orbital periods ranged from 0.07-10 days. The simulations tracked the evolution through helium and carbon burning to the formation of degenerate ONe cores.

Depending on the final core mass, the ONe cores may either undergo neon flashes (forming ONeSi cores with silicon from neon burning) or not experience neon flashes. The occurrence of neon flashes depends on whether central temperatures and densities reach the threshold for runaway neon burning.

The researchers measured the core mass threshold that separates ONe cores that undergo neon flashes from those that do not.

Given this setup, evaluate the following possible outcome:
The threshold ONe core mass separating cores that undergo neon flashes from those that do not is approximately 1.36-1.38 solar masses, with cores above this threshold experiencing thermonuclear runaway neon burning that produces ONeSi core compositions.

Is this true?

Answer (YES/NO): YES